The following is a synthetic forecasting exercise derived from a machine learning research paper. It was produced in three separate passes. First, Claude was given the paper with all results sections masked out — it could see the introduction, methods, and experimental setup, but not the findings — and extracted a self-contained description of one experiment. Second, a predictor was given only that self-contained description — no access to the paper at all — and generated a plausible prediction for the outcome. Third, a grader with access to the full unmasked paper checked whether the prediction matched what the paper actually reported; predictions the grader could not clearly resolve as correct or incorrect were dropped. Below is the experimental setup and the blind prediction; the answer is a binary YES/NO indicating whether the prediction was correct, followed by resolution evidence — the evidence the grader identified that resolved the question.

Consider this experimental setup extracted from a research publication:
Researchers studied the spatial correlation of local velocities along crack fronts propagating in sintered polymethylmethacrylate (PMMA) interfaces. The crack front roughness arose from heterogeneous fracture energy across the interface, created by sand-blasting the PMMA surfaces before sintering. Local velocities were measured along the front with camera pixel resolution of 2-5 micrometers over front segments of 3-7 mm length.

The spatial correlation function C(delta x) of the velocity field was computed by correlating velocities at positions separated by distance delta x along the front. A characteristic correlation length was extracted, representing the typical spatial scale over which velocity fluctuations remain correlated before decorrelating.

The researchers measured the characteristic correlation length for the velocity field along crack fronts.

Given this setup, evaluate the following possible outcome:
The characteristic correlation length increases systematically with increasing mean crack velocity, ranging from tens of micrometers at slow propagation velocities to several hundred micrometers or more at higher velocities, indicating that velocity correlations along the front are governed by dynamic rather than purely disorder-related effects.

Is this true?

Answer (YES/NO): NO